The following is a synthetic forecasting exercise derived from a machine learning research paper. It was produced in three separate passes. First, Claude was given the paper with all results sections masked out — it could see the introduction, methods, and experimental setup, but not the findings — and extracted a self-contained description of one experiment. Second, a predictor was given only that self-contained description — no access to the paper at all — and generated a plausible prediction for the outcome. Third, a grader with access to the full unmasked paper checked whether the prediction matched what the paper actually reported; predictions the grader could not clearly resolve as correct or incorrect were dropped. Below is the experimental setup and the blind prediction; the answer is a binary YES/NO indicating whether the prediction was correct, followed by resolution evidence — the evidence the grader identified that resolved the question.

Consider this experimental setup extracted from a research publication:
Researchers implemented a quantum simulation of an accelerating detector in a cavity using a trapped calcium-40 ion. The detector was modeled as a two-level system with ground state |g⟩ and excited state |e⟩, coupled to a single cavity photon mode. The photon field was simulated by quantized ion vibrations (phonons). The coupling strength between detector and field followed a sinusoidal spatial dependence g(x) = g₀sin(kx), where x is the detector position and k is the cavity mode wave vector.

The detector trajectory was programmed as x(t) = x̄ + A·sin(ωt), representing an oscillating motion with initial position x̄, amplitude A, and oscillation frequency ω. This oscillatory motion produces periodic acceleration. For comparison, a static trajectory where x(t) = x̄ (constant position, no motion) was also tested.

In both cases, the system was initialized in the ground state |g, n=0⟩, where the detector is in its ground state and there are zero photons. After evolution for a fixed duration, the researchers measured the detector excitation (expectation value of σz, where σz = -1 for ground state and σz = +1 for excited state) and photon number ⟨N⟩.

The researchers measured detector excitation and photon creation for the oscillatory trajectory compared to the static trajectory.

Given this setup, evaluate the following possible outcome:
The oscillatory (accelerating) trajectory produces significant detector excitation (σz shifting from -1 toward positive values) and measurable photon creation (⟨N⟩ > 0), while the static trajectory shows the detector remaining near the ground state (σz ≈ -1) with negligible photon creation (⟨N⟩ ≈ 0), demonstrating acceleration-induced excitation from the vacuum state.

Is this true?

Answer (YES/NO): YES